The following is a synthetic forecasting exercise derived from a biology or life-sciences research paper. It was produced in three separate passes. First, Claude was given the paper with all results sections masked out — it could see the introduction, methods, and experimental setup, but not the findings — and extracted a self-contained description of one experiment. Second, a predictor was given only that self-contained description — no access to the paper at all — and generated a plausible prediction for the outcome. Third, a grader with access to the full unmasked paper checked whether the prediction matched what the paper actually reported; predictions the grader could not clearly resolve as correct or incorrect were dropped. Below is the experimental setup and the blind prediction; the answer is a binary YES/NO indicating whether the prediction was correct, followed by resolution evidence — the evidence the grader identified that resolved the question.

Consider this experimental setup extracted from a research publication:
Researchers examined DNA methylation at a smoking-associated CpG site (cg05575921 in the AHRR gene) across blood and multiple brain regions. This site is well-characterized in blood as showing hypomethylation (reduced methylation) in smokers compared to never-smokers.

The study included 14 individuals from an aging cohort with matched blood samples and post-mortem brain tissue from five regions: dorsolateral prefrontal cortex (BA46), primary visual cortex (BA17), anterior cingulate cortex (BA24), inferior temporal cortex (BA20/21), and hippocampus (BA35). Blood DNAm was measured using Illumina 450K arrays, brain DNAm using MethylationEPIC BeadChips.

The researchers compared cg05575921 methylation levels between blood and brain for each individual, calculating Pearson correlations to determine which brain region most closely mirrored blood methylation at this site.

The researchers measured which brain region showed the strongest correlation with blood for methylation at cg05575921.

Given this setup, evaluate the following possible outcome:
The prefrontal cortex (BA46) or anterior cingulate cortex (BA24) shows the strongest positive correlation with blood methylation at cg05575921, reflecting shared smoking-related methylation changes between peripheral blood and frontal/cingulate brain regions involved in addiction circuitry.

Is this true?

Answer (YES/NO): YES